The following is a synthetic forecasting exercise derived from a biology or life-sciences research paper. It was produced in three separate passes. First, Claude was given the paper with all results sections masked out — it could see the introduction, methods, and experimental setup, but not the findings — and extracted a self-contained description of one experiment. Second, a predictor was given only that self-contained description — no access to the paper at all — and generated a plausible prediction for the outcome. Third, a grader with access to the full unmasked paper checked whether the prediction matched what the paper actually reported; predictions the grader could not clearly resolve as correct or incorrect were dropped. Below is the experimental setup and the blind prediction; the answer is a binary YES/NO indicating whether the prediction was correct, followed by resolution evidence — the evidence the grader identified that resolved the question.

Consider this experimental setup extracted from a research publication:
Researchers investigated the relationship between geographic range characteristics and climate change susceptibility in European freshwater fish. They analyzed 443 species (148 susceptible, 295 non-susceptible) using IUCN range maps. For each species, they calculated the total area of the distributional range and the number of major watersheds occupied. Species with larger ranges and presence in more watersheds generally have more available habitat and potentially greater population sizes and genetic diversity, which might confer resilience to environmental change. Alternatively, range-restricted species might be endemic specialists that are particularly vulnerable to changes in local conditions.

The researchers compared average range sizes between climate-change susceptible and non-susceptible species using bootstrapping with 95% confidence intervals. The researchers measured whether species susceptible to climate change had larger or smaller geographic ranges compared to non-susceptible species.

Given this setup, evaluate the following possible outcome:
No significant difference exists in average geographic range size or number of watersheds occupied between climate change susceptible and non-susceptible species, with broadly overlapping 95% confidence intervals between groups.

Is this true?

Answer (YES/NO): NO